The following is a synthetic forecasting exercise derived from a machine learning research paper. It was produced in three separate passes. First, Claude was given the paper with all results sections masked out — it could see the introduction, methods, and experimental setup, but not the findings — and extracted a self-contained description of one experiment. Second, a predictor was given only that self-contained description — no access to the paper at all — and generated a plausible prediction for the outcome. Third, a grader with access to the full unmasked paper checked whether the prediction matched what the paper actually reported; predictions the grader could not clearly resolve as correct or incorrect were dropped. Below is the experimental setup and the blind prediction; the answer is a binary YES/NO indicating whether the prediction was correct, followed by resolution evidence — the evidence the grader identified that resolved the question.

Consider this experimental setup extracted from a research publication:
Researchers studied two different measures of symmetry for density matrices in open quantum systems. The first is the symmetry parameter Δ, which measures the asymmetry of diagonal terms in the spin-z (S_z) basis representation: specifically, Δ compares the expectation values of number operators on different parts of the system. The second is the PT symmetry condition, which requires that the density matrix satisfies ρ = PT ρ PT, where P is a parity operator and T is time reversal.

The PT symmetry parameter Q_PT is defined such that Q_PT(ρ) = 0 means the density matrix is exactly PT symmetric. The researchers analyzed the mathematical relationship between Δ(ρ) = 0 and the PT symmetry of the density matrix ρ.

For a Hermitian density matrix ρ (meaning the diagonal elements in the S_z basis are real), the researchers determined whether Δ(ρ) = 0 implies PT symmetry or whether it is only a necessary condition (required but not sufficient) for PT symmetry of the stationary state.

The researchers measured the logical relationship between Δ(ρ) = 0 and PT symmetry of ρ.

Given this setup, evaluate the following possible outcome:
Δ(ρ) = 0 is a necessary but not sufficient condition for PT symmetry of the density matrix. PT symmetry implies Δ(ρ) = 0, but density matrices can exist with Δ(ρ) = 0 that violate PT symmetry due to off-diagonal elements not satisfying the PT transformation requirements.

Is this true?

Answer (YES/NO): YES